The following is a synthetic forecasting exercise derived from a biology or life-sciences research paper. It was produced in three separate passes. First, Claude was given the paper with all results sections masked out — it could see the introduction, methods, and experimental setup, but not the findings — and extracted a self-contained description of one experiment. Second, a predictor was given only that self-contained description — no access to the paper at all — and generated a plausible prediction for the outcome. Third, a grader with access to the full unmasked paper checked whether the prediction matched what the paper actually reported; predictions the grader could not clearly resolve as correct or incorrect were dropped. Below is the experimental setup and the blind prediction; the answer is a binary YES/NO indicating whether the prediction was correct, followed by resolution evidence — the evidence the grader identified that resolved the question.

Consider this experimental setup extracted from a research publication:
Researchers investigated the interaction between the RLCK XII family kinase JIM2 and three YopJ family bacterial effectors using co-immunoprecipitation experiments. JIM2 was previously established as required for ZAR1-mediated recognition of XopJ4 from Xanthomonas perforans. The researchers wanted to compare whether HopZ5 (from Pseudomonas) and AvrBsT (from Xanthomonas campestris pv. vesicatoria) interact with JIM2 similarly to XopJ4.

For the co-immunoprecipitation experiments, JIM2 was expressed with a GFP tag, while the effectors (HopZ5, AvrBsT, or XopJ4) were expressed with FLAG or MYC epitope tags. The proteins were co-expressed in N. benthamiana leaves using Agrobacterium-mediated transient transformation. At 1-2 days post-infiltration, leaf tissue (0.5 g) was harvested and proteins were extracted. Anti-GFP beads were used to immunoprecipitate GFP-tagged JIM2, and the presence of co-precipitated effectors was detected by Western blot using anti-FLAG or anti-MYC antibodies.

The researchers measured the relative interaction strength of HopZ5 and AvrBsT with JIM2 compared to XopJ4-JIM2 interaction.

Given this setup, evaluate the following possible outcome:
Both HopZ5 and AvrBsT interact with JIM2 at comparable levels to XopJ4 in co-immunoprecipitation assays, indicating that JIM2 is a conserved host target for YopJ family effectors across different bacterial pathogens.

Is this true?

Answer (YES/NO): NO